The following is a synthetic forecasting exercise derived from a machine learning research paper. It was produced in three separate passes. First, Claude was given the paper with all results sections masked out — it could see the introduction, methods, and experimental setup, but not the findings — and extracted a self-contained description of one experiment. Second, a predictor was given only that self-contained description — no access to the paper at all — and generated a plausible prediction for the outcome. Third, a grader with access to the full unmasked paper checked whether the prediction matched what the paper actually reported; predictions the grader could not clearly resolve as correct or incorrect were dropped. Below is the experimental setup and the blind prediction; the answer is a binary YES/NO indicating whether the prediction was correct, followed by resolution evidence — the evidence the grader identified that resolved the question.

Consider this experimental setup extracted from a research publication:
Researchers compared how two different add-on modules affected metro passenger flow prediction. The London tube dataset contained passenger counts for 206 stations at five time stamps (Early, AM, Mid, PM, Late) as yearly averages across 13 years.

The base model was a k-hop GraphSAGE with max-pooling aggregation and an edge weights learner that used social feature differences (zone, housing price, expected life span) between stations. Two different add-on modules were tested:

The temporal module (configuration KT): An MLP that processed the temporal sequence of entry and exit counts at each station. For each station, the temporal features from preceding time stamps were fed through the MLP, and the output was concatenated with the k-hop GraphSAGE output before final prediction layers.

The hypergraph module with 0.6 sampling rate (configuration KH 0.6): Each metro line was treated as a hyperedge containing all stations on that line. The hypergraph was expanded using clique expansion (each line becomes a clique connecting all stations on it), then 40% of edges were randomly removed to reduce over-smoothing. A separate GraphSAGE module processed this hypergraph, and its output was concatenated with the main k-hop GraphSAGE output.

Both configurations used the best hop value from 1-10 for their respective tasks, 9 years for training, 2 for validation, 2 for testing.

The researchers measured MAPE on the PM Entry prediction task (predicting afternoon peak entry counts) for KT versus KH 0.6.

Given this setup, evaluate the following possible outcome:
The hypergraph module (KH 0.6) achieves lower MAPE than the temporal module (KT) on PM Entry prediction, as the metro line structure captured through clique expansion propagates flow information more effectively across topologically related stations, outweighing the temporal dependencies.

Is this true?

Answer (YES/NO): YES